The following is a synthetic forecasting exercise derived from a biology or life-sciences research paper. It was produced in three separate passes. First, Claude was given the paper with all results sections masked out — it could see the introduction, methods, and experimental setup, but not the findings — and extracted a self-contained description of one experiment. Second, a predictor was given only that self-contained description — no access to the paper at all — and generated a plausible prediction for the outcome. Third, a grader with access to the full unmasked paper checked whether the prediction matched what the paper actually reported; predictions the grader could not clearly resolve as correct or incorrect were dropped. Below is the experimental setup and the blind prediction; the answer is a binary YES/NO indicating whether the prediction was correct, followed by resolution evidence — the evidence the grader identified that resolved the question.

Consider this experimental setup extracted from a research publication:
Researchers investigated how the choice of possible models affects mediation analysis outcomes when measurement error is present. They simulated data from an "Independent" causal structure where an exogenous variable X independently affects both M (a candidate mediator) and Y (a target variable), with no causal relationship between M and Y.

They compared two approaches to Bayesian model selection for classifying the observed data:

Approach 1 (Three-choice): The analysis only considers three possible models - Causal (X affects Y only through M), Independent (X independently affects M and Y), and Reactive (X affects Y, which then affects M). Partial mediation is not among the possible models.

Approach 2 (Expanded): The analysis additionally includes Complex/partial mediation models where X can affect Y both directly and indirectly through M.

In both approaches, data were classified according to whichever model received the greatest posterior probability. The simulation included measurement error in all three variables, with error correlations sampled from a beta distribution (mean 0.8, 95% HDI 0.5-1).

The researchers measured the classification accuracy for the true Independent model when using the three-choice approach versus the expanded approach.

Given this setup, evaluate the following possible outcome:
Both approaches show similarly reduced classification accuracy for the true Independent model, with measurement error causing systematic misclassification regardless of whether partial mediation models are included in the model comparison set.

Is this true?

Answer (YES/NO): NO